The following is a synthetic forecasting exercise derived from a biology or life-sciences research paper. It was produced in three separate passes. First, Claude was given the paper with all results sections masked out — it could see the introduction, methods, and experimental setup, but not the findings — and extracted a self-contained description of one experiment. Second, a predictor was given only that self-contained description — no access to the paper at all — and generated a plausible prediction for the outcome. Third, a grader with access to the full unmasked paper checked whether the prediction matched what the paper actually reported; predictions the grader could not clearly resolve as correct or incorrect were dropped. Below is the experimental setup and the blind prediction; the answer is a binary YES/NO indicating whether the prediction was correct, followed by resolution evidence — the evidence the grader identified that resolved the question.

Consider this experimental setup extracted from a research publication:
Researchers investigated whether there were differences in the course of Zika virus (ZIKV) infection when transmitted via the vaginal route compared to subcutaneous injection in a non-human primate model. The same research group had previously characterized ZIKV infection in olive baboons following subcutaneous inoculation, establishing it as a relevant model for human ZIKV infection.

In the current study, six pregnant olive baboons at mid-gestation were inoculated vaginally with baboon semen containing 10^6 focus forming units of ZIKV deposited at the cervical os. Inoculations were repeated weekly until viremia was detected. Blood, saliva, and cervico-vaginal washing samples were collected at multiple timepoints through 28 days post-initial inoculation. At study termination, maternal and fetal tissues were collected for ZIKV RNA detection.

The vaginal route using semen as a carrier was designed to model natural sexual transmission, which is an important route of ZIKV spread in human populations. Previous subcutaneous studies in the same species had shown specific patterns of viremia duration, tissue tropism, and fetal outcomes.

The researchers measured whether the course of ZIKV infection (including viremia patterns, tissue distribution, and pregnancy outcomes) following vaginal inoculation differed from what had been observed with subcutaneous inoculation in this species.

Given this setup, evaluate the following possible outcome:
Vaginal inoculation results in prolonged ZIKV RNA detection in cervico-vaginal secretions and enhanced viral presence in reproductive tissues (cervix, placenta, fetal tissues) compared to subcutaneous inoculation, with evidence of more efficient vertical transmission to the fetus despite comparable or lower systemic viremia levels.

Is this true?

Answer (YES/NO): NO